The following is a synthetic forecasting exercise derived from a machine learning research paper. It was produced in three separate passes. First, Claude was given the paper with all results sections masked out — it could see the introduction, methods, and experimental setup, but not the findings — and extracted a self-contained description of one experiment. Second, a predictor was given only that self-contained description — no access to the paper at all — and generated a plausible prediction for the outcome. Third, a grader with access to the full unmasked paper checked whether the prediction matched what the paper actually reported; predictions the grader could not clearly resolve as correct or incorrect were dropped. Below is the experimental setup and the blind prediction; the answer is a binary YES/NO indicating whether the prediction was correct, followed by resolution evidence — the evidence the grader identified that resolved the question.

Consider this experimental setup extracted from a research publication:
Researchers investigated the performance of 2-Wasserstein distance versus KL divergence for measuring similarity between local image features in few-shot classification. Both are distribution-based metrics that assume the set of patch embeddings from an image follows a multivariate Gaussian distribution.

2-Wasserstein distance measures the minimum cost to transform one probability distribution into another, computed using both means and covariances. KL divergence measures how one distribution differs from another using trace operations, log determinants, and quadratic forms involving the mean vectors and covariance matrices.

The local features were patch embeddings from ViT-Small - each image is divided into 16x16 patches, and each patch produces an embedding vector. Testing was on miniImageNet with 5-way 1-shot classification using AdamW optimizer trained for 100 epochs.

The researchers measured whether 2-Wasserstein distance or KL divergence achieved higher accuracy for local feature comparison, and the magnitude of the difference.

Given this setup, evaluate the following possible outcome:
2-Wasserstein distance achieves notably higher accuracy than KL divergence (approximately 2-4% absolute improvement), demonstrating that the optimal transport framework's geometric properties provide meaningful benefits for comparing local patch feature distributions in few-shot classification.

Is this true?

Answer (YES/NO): NO